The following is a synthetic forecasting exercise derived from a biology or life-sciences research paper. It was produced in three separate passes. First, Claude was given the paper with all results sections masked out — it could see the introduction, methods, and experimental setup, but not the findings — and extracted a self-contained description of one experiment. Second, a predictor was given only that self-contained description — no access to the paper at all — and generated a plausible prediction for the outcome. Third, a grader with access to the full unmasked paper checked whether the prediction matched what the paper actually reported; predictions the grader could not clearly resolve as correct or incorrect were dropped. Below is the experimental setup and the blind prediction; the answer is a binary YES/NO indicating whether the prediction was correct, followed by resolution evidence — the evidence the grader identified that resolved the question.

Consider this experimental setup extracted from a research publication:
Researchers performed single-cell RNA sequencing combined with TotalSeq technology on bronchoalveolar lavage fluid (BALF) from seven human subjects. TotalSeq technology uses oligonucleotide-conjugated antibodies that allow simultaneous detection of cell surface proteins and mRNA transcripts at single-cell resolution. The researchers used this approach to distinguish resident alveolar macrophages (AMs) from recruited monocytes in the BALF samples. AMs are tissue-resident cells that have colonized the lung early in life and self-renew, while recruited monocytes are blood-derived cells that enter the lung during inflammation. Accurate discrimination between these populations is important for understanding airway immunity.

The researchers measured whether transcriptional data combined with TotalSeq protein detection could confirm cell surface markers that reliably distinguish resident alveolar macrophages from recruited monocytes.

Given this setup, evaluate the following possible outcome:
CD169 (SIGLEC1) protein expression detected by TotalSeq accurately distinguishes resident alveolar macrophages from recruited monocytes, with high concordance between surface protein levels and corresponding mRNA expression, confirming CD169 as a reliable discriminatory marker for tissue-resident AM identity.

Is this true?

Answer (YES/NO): YES